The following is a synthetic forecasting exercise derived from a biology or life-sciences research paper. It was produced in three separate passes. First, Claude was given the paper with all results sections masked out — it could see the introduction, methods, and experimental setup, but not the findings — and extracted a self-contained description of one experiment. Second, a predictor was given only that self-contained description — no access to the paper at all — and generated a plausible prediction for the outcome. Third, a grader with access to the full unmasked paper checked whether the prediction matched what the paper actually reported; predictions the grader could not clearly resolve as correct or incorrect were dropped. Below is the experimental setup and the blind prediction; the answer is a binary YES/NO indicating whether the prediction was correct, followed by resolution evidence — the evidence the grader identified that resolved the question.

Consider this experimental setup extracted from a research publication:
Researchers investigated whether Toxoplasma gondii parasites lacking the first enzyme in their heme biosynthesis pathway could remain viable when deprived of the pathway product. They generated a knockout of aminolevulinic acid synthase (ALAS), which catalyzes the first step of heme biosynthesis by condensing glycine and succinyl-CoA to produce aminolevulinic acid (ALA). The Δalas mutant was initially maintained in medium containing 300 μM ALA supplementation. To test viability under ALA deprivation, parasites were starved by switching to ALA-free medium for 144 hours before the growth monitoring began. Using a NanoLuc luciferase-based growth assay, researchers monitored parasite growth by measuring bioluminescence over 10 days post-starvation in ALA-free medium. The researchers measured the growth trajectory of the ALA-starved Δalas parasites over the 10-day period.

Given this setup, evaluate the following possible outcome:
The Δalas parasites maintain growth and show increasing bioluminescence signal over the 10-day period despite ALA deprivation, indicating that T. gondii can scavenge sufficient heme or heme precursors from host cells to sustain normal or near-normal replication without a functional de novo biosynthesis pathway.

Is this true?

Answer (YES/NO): NO